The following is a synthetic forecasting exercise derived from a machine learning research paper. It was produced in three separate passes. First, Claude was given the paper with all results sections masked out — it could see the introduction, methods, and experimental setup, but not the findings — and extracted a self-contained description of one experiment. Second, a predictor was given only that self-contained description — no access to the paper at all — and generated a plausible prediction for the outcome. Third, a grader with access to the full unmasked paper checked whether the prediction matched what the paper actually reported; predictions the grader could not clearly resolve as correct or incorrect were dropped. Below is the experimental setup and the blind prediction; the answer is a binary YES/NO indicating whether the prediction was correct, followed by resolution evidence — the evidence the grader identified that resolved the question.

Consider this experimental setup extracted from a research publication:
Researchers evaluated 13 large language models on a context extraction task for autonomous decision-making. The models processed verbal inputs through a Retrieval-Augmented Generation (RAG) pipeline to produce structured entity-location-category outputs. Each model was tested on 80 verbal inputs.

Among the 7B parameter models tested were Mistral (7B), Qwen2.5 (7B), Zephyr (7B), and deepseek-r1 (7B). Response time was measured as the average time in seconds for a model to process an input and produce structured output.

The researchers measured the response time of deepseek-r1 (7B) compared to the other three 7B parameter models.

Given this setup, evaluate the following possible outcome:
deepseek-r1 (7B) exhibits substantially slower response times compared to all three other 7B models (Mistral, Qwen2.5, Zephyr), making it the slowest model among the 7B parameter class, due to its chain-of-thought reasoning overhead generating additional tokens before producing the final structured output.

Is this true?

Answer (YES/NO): NO